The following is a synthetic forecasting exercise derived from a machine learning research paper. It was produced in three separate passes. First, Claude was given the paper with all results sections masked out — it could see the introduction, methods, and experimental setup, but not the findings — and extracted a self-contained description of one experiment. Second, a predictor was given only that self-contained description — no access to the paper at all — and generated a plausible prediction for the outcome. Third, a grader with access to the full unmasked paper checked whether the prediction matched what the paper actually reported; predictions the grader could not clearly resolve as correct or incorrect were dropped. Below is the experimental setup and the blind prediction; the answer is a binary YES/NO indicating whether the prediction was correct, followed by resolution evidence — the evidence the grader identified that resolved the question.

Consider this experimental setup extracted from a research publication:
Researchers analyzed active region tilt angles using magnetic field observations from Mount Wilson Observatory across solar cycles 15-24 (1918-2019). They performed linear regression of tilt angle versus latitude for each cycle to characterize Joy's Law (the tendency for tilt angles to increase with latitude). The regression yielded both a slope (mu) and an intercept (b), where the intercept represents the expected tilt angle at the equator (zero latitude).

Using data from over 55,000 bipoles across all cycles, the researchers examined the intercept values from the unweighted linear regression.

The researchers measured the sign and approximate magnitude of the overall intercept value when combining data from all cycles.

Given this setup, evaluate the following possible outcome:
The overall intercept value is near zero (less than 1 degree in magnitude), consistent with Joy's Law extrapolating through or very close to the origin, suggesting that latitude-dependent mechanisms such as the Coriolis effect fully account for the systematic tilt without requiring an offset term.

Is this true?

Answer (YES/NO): YES